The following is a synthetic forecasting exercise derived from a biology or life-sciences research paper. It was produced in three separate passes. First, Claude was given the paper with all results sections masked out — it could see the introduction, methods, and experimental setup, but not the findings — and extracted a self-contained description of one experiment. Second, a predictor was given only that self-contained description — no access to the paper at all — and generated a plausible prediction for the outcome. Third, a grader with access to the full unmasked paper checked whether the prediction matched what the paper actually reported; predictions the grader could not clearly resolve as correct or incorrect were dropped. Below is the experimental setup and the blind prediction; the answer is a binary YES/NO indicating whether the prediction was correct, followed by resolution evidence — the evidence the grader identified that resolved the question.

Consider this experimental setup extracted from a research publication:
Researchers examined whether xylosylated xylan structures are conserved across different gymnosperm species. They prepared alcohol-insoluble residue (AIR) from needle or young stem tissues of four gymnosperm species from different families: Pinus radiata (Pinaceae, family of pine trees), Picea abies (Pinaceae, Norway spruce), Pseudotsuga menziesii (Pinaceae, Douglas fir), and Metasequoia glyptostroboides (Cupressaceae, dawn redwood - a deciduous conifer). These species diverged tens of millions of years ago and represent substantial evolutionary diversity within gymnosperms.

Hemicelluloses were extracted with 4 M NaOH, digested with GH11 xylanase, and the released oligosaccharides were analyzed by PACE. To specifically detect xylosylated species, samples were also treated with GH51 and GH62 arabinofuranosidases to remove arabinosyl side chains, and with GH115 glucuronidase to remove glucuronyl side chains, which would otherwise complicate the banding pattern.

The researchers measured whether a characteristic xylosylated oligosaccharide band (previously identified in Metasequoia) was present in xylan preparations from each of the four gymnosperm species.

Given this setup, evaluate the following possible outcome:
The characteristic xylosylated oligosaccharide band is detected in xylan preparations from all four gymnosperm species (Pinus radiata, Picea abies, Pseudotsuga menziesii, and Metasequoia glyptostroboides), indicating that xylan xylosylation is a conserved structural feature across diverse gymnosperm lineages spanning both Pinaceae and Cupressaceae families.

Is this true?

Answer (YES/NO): YES